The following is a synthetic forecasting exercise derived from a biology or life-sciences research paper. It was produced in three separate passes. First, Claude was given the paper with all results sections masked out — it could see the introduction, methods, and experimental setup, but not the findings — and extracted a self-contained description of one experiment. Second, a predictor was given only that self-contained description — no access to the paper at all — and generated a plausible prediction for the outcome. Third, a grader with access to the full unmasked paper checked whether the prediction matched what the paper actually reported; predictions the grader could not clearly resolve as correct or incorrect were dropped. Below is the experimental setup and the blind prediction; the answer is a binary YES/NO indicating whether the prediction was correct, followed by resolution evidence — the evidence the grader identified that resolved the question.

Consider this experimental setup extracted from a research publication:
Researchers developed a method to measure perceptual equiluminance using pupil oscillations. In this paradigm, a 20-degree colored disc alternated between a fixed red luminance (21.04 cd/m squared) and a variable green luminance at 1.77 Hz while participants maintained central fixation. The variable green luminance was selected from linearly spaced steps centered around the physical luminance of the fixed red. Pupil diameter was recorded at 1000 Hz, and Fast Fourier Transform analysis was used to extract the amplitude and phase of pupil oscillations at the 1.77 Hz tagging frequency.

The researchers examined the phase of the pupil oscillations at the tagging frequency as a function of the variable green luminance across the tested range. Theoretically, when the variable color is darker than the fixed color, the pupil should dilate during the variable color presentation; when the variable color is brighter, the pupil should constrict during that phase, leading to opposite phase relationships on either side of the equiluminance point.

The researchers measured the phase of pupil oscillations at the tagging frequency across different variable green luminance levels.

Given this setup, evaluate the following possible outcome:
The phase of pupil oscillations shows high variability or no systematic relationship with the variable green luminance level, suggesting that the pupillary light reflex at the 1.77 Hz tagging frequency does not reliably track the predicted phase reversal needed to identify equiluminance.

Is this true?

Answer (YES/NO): NO